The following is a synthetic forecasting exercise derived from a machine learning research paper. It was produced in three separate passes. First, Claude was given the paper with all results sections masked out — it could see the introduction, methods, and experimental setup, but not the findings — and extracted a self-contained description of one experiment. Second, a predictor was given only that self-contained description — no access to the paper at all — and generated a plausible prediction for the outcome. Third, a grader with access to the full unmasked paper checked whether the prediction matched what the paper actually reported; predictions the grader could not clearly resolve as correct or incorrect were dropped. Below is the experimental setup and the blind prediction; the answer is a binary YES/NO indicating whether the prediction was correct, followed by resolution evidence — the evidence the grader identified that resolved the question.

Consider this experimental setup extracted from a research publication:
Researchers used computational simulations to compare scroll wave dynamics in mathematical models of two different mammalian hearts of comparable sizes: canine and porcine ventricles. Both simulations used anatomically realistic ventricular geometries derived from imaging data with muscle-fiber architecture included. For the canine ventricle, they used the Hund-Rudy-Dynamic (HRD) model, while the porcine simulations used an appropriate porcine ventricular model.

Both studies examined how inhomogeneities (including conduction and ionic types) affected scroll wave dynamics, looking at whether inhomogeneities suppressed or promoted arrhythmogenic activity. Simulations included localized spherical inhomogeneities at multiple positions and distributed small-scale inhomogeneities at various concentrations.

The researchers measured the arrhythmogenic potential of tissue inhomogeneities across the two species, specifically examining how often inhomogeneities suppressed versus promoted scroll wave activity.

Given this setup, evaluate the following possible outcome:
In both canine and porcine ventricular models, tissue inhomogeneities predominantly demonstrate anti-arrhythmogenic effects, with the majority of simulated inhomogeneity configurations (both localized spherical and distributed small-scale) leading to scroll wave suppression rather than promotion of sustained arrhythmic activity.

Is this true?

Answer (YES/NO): NO